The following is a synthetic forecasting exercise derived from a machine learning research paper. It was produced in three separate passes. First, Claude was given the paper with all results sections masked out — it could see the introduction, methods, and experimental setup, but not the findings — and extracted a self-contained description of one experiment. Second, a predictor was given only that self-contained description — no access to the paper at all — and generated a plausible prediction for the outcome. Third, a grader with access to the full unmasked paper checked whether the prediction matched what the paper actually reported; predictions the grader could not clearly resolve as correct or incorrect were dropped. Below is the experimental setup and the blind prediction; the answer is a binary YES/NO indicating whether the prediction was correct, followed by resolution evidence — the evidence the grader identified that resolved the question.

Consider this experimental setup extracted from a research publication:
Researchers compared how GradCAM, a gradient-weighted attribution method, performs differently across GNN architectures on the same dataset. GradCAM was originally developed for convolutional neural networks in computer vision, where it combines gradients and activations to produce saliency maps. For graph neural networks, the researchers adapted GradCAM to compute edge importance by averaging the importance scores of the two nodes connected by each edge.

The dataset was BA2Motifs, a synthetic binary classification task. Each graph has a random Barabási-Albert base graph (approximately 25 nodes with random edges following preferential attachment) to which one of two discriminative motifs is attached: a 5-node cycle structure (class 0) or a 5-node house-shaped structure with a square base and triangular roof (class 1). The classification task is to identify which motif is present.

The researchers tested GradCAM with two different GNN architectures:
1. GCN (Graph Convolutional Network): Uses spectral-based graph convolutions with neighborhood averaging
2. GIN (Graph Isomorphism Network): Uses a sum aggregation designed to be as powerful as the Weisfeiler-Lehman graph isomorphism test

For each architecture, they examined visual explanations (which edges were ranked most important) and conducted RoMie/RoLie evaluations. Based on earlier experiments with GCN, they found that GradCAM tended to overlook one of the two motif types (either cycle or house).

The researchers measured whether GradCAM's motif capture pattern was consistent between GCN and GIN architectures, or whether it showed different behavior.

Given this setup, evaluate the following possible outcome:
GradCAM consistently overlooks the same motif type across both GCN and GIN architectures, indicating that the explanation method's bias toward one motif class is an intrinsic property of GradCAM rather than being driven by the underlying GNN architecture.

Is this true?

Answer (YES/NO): NO